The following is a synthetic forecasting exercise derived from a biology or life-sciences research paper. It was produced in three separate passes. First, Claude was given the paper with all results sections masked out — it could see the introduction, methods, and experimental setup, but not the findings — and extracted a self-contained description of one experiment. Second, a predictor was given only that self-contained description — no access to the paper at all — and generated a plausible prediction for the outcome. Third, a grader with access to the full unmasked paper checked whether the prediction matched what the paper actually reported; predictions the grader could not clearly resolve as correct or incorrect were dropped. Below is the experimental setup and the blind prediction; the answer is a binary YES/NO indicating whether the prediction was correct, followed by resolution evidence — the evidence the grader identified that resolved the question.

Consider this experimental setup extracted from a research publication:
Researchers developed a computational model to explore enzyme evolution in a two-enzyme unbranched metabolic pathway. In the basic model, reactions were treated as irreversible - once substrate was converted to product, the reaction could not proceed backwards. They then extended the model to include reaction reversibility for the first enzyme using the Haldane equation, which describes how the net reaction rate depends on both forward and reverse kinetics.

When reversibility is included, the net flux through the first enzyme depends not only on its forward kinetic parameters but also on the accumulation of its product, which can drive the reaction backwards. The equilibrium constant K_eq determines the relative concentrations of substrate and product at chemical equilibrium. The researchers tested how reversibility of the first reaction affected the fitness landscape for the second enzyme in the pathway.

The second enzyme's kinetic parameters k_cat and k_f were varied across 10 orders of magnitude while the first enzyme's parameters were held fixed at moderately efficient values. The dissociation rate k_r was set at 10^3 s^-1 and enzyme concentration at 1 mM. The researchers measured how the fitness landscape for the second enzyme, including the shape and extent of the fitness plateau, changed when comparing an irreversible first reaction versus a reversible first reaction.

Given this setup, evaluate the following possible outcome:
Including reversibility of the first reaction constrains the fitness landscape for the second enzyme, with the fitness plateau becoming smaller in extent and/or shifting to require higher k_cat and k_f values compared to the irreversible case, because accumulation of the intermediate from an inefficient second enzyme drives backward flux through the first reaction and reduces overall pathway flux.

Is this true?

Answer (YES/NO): YES